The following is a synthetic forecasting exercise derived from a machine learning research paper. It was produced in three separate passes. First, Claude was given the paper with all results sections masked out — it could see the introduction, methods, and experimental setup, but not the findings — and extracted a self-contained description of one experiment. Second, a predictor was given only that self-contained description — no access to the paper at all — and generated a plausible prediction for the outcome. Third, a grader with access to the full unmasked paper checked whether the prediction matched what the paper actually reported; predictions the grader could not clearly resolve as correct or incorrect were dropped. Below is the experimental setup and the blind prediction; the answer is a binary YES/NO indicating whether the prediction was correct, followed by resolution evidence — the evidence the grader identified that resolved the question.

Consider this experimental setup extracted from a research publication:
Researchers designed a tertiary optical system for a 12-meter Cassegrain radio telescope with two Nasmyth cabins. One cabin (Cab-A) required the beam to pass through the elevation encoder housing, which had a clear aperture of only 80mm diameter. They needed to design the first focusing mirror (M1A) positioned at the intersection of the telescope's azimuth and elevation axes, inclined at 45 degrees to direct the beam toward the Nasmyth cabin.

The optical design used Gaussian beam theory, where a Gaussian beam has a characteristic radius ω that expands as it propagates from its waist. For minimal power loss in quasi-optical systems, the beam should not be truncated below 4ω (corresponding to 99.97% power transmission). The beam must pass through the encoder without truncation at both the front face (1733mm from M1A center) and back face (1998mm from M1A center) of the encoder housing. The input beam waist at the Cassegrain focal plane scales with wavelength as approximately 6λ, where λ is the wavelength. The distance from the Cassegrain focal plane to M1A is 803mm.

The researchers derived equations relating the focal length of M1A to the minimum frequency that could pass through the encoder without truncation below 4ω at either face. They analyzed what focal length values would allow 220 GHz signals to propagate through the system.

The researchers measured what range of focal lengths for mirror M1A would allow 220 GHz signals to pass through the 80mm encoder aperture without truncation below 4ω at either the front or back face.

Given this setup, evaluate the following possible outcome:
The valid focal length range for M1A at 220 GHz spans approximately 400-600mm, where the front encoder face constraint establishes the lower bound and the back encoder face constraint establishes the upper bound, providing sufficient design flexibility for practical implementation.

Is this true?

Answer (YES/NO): NO